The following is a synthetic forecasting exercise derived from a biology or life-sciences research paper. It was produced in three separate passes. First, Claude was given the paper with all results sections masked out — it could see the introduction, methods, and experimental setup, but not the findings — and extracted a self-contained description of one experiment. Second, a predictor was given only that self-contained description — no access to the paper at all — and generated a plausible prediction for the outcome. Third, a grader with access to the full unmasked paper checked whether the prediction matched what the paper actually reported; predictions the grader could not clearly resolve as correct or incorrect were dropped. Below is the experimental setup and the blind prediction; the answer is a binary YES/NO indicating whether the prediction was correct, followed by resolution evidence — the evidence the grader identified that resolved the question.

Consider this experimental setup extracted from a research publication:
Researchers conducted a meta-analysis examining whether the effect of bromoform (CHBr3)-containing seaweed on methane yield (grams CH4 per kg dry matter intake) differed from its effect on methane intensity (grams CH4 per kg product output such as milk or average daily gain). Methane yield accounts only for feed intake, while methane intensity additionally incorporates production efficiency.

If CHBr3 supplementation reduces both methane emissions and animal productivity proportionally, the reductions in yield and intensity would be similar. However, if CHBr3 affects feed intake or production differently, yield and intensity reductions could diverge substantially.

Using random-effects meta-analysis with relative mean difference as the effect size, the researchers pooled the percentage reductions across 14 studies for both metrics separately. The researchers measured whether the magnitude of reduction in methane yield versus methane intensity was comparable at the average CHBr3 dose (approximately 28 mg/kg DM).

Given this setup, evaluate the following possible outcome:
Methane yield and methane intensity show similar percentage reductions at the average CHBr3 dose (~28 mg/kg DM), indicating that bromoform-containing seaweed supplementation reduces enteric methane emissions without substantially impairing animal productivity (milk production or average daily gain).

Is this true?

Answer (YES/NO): NO